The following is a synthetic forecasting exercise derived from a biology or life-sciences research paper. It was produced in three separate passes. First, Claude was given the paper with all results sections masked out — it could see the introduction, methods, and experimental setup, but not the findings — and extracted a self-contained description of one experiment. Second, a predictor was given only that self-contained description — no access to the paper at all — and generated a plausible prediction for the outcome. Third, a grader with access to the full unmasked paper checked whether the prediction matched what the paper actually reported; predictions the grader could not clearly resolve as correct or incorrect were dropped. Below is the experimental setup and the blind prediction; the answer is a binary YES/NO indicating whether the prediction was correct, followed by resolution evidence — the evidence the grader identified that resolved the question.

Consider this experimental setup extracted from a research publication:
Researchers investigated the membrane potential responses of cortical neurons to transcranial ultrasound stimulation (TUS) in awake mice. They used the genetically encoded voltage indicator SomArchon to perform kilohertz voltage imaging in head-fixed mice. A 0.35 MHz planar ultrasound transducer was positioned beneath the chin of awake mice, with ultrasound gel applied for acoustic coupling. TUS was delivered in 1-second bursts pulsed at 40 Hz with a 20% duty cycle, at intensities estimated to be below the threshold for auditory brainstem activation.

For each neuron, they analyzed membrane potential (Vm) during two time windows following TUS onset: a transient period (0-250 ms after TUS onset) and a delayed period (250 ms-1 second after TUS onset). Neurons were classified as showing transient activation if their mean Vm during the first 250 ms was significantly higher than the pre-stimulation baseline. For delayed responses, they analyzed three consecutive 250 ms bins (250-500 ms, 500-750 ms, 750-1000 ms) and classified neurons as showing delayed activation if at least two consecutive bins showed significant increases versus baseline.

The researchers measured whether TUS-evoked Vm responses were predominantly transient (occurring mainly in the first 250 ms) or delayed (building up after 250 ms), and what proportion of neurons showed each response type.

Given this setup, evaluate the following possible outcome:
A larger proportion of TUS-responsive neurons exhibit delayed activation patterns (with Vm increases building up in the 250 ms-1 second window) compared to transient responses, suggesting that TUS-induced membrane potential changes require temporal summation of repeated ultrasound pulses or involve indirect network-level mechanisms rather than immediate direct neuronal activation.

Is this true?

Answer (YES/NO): NO